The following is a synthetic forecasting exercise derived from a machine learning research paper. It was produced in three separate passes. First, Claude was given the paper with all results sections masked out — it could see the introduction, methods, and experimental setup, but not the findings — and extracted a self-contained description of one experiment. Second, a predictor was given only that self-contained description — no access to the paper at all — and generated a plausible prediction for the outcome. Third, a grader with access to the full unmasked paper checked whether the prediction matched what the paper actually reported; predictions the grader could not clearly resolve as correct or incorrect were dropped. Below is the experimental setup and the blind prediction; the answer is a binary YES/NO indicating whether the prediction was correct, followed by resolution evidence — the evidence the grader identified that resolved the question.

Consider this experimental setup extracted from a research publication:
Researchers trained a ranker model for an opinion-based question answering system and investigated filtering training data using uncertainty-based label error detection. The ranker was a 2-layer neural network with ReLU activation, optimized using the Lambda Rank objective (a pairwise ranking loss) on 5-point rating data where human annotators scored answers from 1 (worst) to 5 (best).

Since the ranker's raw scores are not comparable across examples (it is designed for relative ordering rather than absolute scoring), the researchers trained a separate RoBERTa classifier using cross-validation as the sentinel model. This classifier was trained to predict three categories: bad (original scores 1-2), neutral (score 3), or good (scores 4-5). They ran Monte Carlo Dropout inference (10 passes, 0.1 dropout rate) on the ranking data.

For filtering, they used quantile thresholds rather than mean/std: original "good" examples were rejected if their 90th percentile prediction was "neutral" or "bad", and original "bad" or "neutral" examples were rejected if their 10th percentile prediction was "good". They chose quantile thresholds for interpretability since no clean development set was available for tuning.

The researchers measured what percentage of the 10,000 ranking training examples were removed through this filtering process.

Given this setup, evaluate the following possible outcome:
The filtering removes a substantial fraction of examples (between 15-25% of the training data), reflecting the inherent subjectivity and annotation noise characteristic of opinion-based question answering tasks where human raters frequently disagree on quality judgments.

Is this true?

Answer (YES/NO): NO